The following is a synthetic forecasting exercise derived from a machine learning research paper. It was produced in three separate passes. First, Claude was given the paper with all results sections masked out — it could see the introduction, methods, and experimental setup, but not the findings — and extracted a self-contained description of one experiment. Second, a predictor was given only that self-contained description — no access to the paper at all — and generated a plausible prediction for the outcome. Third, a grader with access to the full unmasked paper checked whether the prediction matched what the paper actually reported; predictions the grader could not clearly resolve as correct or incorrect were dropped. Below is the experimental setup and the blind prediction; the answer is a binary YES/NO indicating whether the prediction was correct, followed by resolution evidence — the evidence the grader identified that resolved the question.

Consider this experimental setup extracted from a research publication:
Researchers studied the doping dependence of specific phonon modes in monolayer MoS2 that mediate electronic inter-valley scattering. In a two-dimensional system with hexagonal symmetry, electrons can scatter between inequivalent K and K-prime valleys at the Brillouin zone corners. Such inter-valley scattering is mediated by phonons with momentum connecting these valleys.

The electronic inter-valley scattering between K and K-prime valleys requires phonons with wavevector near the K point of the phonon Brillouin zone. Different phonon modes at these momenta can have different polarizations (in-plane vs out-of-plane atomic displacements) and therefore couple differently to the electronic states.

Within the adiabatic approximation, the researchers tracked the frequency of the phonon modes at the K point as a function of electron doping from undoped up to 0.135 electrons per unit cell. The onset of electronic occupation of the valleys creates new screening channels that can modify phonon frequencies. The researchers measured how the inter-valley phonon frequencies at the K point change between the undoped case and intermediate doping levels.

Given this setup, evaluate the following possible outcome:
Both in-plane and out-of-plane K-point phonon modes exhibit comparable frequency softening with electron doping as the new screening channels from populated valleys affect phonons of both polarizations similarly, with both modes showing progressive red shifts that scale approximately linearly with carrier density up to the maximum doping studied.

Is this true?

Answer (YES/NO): NO